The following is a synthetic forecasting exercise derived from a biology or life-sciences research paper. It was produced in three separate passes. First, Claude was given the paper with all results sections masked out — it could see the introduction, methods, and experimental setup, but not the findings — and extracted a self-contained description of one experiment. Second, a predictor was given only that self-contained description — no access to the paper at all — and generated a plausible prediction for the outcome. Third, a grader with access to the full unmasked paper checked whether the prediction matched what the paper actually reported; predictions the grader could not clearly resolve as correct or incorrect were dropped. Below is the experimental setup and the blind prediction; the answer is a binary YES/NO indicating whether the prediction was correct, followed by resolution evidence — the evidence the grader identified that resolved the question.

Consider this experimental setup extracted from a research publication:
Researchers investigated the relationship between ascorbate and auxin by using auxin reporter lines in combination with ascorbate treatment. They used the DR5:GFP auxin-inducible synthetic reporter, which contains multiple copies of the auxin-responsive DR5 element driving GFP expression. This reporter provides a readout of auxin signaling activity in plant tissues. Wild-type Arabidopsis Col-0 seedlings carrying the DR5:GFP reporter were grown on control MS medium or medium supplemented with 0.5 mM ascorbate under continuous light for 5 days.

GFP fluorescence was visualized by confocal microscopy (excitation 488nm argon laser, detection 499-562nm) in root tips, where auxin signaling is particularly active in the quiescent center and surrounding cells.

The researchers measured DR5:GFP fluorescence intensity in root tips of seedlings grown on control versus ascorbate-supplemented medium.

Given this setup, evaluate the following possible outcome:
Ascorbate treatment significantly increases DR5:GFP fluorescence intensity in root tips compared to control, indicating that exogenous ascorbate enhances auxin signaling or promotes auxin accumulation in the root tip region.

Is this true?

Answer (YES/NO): NO